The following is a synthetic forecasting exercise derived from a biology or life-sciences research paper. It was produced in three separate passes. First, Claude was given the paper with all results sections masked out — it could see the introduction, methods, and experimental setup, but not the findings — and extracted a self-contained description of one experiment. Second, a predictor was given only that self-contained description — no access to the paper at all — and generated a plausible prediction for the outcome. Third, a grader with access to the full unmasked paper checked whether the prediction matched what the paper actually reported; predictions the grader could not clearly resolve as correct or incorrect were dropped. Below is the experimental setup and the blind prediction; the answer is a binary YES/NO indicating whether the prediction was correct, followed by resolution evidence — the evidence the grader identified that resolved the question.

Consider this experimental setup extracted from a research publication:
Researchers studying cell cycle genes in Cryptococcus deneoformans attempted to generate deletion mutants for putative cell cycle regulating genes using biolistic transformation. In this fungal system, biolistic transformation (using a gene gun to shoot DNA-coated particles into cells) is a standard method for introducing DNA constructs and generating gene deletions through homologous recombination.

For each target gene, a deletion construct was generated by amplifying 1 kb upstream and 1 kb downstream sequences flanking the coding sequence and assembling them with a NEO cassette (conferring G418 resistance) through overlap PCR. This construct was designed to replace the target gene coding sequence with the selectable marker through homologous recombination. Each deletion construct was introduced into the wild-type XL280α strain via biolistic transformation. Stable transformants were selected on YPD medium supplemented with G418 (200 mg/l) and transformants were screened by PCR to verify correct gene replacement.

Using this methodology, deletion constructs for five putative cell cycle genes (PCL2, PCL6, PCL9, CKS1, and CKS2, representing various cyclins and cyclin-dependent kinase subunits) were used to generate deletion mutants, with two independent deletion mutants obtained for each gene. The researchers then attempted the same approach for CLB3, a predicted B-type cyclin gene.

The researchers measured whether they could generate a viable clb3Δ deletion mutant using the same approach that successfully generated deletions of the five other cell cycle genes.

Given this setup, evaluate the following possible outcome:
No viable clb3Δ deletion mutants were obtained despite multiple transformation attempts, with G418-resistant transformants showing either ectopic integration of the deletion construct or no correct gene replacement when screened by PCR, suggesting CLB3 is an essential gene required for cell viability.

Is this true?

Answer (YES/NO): NO